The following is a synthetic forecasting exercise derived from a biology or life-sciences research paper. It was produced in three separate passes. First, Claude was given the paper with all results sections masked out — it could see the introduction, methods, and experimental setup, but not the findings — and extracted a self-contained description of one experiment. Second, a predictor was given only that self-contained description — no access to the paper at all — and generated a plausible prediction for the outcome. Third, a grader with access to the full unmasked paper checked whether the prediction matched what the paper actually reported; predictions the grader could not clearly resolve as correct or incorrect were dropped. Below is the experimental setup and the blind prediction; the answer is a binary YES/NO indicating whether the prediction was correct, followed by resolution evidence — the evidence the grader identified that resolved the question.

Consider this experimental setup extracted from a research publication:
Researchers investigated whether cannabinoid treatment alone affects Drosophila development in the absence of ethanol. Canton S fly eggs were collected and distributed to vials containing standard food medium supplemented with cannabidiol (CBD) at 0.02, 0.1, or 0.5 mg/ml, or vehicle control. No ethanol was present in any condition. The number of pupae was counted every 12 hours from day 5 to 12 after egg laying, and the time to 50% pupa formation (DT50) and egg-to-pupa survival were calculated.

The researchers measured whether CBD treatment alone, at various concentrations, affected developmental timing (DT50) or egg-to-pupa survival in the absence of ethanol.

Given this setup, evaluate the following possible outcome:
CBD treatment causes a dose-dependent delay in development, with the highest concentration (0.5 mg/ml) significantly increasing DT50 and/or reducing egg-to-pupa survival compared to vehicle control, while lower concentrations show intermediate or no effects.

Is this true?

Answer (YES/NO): YES